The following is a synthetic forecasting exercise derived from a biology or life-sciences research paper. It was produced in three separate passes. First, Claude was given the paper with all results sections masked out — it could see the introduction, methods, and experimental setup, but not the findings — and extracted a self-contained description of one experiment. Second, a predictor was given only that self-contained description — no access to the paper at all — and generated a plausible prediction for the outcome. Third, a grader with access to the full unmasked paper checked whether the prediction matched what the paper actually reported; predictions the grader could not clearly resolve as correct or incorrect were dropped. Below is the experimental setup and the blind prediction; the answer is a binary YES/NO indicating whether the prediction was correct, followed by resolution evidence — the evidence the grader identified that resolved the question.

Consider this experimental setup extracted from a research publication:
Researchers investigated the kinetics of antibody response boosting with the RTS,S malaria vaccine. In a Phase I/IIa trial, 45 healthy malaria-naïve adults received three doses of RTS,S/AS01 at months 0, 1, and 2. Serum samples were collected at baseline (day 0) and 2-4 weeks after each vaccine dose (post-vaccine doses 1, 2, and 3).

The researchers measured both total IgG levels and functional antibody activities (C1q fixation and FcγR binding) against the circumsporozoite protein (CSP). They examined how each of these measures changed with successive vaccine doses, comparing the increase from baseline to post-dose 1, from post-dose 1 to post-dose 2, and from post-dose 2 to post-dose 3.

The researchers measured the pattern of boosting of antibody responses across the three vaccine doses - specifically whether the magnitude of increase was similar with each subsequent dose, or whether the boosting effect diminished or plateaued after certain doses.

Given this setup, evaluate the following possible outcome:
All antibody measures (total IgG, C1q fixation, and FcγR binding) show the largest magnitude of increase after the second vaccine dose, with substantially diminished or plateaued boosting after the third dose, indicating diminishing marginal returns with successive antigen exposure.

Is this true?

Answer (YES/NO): YES